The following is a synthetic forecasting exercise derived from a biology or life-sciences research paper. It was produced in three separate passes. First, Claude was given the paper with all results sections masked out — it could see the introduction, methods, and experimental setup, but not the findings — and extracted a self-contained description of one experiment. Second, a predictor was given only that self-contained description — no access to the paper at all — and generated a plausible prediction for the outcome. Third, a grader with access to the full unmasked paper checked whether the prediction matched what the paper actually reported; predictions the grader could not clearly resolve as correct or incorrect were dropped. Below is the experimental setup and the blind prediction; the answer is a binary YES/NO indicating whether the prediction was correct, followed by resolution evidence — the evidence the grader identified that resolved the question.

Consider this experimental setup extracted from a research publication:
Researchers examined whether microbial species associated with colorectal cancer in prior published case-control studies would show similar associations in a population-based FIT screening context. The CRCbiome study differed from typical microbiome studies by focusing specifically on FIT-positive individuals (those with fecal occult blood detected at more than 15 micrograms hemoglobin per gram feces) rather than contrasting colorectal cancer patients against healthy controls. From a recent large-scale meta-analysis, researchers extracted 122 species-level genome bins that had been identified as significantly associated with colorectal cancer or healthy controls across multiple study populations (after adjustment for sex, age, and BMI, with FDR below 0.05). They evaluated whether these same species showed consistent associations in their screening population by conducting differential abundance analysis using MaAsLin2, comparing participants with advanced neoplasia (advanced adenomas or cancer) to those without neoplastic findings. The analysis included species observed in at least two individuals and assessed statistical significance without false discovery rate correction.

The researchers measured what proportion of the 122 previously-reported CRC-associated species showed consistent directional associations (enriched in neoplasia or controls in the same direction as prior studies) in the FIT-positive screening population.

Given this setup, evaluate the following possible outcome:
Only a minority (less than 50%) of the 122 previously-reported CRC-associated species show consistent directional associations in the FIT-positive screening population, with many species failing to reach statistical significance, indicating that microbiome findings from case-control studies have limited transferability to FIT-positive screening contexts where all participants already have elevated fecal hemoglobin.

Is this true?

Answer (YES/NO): YES